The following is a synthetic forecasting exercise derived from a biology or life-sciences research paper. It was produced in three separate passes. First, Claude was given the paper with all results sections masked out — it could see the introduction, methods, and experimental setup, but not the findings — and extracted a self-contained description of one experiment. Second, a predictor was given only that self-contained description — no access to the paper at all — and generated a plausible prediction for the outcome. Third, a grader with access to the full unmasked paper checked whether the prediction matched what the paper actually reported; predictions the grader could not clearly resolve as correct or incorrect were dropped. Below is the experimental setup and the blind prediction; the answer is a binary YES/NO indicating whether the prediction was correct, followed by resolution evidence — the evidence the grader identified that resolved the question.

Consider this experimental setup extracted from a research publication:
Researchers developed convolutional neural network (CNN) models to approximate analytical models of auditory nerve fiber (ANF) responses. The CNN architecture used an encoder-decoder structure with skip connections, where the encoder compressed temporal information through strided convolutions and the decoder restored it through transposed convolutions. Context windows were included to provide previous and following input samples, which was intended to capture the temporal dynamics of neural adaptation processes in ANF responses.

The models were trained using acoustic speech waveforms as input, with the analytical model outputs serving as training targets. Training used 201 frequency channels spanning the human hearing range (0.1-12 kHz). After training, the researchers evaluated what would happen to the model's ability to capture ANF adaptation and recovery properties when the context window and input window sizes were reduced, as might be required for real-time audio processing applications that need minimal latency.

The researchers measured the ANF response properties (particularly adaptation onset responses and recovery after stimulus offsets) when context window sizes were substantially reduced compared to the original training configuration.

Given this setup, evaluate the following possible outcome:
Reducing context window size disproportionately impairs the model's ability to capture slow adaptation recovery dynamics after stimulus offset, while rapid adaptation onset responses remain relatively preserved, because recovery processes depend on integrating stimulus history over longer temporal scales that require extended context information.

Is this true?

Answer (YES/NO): NO